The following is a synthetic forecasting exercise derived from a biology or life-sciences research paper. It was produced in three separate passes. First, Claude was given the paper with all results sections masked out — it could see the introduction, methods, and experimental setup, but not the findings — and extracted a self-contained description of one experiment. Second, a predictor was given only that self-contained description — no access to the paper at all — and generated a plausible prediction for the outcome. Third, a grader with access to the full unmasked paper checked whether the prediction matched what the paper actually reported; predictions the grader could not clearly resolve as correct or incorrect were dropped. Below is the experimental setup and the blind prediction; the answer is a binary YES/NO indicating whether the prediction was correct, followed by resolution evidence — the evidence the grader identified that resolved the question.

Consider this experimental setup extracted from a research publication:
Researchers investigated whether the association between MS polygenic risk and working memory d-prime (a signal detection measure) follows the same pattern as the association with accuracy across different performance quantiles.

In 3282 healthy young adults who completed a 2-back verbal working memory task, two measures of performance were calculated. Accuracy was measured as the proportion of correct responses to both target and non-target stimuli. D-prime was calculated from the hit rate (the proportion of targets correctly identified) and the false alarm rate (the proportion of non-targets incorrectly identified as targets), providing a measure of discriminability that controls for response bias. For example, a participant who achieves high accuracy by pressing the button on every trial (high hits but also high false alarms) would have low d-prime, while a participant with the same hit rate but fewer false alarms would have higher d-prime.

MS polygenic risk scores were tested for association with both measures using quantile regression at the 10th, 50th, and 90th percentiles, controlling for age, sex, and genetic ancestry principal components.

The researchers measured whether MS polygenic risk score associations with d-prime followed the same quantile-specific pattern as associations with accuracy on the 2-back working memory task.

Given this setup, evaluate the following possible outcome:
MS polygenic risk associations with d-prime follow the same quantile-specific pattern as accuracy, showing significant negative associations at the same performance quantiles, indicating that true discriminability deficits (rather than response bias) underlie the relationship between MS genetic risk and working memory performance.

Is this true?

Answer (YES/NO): YES